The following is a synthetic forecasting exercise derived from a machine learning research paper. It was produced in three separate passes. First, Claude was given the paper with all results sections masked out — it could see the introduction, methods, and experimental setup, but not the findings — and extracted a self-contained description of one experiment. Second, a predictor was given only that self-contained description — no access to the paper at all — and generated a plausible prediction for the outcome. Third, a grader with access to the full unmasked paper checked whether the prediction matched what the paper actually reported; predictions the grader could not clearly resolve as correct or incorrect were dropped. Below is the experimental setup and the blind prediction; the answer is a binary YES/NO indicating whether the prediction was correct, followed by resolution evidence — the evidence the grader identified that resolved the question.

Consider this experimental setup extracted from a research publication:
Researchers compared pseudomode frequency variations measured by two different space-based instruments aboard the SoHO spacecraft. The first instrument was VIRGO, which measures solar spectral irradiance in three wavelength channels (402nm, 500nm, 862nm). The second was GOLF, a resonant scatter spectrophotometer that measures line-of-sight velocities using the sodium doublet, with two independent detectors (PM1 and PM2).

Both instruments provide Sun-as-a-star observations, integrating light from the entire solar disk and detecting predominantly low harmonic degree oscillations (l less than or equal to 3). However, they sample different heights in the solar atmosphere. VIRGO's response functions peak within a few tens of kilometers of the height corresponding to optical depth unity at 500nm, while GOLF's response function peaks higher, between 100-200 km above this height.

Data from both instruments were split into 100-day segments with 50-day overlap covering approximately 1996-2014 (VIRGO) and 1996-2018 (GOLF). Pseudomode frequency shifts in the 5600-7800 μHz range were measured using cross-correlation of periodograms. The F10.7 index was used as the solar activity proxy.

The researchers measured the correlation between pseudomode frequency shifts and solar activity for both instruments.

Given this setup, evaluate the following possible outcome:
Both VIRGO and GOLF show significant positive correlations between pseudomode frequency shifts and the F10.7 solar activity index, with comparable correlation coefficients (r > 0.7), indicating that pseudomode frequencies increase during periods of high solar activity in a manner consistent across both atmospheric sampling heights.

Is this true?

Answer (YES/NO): NO